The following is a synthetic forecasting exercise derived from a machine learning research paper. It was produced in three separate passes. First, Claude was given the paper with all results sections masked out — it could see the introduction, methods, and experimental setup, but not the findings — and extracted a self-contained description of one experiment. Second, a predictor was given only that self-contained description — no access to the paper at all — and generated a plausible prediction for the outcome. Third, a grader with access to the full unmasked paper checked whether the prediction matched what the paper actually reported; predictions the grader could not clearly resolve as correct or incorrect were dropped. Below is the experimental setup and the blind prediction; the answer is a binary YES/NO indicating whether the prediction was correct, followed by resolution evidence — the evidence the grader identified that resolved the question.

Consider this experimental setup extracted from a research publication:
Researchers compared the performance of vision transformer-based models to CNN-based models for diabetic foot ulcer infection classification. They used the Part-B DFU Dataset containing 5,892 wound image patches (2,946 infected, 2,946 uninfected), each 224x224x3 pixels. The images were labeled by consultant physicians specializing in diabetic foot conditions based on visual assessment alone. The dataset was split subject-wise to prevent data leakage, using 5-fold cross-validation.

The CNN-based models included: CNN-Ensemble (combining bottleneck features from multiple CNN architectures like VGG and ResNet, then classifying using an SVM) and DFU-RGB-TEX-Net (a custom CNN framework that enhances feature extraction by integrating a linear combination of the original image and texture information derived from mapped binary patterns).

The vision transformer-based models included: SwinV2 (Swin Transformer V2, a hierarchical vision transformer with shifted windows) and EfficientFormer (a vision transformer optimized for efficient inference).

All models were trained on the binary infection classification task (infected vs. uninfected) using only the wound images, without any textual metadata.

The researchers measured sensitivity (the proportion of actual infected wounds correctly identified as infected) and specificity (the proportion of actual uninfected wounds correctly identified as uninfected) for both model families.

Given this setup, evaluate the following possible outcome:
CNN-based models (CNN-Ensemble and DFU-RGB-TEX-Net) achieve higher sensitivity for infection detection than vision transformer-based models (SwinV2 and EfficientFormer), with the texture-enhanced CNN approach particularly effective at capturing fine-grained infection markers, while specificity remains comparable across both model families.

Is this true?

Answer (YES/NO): NO